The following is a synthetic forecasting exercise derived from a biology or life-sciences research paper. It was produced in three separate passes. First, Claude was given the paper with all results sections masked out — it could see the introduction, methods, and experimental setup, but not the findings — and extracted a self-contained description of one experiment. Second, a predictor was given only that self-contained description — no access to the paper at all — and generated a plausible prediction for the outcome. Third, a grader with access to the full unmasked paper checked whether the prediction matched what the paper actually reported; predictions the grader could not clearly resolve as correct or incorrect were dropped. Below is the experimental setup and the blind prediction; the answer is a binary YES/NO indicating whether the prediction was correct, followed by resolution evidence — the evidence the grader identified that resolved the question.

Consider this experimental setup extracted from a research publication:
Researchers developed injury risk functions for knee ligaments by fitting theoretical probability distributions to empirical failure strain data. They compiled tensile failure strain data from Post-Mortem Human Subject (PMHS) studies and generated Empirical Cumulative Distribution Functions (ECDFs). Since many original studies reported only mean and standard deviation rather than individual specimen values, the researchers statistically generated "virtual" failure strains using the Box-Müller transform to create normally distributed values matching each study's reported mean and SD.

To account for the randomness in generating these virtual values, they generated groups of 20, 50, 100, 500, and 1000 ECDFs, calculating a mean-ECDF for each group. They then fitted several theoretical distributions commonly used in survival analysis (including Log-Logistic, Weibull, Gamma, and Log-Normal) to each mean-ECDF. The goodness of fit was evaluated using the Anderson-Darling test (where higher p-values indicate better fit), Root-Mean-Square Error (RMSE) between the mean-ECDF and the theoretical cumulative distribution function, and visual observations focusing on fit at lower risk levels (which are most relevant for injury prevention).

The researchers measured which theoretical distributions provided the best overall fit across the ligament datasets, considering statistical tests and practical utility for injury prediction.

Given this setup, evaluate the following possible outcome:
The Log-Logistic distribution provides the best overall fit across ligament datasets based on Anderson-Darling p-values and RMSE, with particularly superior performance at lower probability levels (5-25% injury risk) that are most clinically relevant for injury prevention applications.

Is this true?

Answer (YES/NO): NO